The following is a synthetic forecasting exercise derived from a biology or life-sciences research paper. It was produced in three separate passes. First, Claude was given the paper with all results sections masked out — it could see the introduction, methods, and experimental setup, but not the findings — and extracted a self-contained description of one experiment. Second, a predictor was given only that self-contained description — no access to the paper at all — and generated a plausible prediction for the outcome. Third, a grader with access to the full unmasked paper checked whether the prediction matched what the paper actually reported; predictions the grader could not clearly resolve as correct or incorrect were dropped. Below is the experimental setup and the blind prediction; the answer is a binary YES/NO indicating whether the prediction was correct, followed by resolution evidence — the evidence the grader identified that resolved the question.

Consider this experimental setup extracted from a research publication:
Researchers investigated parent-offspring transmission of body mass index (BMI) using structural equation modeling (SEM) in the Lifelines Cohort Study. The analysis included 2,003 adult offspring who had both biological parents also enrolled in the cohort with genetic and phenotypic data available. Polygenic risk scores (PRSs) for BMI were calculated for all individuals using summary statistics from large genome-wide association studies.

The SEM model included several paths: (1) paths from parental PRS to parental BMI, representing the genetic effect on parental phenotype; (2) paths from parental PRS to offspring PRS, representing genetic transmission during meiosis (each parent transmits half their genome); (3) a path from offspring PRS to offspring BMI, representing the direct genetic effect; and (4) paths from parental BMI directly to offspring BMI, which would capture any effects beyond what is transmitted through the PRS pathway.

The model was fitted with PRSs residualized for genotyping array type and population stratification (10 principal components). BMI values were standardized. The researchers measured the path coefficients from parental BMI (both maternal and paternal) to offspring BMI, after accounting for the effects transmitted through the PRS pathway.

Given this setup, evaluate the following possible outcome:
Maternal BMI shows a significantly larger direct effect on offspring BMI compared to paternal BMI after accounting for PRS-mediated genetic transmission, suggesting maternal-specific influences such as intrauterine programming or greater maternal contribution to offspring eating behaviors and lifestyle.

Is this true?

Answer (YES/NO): NO